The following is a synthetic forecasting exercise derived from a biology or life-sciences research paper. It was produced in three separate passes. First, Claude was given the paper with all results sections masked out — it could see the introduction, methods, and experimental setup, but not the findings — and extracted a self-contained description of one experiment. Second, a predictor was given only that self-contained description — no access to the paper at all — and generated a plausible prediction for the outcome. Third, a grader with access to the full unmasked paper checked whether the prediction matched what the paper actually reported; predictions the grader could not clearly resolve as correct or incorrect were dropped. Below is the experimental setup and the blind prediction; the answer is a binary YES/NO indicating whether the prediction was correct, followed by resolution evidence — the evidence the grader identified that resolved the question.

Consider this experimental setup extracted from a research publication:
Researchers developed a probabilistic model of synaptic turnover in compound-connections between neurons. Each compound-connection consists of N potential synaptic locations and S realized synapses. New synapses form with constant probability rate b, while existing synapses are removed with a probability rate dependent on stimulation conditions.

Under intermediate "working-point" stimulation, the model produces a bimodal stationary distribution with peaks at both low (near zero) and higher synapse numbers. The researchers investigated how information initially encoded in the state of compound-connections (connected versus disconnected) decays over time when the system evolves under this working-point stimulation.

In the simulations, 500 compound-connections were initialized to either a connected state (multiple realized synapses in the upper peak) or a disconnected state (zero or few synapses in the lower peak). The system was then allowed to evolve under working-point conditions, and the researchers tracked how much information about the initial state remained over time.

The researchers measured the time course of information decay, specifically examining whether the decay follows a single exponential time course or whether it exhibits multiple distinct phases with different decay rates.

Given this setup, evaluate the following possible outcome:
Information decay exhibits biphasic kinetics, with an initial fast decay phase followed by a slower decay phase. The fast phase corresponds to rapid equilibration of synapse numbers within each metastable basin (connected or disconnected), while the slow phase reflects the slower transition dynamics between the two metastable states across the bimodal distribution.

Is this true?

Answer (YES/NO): YES